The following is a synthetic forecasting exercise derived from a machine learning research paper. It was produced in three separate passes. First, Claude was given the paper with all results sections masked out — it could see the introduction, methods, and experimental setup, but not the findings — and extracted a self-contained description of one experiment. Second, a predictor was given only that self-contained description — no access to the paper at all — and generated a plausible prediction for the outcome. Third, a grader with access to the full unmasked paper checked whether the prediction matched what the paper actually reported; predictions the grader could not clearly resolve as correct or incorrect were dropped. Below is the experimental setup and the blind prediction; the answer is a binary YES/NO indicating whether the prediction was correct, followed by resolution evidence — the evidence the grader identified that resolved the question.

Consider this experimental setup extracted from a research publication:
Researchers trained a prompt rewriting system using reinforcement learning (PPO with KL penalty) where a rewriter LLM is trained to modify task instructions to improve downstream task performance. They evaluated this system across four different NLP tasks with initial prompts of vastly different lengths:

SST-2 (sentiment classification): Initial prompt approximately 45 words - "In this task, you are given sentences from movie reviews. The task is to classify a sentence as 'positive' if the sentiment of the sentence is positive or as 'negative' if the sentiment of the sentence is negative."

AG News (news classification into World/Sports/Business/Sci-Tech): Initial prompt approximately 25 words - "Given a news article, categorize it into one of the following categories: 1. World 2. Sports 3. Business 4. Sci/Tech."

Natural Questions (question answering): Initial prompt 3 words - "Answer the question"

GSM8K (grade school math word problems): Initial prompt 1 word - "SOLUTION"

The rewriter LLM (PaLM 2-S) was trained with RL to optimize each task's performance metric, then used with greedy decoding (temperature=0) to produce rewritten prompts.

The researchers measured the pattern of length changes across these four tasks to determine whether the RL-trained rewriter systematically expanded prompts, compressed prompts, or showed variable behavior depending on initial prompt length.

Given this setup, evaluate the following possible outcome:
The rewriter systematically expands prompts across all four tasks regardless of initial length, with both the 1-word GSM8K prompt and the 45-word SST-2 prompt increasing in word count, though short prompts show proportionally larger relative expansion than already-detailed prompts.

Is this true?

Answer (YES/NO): NO